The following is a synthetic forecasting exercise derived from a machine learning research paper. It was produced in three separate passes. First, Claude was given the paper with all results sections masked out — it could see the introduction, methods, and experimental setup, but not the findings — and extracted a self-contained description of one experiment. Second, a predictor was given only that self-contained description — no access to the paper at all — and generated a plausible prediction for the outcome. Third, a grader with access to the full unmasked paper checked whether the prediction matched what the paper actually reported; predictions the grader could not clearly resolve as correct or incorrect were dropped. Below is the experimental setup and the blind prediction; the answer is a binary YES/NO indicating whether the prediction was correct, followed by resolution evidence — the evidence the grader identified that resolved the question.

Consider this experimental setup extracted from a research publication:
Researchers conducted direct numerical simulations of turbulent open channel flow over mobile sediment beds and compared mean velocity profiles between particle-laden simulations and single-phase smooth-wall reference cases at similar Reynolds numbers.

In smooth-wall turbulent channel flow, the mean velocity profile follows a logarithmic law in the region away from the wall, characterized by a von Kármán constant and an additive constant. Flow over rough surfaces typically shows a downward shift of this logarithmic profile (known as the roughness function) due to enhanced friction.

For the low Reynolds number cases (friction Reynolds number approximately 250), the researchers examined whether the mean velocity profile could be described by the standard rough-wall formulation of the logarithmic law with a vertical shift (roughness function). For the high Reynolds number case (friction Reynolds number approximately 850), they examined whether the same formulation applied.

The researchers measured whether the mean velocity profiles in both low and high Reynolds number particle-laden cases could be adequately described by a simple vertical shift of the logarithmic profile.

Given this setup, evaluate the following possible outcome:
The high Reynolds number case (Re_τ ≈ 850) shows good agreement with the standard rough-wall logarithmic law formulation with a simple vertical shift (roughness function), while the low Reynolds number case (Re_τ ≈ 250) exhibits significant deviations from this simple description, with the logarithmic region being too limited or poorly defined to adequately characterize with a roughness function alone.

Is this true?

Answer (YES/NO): NO